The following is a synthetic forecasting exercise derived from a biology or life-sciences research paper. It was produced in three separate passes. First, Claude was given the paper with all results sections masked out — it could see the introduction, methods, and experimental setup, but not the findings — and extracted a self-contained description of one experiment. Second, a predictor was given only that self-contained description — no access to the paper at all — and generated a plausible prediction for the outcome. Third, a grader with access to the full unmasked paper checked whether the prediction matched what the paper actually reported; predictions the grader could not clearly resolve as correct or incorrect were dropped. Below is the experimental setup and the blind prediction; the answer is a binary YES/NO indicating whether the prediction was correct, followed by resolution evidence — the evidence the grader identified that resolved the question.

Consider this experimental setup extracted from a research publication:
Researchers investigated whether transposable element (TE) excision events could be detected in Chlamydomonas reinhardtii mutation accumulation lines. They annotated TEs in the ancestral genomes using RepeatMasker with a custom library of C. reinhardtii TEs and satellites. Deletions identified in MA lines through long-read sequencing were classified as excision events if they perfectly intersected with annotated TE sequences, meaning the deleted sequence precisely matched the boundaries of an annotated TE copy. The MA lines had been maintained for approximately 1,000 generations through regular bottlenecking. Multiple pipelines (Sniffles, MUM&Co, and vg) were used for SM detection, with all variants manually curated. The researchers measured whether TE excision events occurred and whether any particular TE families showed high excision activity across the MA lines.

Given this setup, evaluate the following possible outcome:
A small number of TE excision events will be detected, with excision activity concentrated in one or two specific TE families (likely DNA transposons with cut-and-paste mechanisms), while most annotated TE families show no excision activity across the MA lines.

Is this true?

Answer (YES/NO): NO